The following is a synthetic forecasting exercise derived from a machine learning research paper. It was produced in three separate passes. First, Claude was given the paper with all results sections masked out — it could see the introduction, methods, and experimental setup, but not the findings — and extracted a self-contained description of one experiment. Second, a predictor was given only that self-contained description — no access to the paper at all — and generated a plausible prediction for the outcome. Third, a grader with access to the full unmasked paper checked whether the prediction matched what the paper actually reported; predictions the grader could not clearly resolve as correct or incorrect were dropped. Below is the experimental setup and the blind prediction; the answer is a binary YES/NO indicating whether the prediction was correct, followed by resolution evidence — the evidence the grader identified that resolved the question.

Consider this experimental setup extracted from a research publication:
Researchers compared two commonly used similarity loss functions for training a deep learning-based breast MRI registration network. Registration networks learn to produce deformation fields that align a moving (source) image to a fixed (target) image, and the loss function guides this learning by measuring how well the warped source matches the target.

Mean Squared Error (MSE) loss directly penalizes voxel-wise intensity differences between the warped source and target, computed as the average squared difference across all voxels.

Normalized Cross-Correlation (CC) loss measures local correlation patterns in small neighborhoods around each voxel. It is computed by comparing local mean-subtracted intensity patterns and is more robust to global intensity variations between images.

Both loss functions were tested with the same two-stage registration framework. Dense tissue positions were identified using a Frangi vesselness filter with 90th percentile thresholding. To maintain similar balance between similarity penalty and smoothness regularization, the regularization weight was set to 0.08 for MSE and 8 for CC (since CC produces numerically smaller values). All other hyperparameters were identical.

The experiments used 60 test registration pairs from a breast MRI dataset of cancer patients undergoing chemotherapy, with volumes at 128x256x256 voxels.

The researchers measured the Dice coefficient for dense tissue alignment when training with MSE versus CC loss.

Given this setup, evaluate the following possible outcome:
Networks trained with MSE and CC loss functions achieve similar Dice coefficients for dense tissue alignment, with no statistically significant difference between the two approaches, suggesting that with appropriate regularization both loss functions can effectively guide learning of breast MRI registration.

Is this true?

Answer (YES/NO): YES